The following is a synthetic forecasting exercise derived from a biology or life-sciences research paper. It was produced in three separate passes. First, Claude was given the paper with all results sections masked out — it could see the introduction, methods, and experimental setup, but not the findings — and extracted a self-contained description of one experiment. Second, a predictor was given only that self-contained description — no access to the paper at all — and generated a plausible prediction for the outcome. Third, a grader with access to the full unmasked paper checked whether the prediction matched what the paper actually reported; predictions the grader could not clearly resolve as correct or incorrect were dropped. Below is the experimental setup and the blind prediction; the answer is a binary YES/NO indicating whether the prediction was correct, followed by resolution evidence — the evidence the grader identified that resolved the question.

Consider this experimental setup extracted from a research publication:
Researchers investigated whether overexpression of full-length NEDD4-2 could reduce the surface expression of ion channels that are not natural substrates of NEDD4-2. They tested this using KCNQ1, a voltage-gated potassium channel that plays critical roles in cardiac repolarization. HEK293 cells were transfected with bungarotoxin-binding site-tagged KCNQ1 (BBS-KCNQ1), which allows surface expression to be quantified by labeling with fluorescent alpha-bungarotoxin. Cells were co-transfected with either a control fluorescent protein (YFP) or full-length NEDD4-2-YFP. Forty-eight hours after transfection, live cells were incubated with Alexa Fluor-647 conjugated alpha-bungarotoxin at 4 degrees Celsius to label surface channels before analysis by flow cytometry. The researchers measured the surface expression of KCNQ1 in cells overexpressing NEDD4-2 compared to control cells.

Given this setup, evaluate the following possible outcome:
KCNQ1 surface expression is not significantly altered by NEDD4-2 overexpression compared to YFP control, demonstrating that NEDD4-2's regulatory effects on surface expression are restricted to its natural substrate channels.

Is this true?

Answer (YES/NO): NO